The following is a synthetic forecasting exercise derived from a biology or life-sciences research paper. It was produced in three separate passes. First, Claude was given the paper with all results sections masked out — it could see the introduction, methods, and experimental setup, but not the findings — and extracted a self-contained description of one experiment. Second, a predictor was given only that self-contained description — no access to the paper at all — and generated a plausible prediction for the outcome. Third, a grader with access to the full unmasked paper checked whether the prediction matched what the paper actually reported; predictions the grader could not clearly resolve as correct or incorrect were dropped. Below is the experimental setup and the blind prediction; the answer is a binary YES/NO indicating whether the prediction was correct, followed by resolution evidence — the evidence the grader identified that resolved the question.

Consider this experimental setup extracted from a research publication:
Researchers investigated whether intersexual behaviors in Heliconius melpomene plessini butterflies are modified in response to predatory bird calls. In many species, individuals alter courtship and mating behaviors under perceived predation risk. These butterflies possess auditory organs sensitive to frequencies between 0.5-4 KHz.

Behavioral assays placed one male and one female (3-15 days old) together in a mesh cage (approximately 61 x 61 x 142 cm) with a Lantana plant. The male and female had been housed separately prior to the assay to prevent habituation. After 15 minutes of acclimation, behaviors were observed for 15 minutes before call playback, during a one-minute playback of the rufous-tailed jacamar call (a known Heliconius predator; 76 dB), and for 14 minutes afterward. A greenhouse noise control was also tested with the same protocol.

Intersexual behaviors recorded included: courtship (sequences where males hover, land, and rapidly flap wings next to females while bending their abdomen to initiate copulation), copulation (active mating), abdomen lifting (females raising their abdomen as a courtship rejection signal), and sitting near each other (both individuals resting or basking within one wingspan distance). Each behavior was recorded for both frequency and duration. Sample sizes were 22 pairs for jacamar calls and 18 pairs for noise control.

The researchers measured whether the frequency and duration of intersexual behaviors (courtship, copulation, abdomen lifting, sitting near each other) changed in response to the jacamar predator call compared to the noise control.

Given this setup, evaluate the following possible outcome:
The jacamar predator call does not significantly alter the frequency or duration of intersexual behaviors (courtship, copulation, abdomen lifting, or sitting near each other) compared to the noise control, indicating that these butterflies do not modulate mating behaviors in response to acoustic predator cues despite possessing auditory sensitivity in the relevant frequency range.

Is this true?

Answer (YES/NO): YES